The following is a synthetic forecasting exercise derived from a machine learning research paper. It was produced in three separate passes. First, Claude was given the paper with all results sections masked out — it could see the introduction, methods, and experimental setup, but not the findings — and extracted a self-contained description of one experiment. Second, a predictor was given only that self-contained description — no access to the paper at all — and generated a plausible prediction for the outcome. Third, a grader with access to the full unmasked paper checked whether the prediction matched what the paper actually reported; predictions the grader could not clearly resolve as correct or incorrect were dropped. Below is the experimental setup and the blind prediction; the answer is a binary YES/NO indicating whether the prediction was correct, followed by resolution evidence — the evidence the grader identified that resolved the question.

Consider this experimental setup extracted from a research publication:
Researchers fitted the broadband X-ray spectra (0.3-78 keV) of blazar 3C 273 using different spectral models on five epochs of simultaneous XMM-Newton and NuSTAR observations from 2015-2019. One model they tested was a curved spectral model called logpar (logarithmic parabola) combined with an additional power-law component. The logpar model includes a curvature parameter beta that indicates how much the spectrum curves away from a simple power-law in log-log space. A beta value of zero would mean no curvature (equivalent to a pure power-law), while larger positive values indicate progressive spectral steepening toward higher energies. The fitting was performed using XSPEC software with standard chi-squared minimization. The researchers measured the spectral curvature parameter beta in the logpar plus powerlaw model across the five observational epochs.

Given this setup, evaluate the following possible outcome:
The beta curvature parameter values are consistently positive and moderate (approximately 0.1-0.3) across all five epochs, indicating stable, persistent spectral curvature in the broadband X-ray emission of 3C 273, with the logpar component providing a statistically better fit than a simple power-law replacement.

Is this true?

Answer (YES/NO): YES